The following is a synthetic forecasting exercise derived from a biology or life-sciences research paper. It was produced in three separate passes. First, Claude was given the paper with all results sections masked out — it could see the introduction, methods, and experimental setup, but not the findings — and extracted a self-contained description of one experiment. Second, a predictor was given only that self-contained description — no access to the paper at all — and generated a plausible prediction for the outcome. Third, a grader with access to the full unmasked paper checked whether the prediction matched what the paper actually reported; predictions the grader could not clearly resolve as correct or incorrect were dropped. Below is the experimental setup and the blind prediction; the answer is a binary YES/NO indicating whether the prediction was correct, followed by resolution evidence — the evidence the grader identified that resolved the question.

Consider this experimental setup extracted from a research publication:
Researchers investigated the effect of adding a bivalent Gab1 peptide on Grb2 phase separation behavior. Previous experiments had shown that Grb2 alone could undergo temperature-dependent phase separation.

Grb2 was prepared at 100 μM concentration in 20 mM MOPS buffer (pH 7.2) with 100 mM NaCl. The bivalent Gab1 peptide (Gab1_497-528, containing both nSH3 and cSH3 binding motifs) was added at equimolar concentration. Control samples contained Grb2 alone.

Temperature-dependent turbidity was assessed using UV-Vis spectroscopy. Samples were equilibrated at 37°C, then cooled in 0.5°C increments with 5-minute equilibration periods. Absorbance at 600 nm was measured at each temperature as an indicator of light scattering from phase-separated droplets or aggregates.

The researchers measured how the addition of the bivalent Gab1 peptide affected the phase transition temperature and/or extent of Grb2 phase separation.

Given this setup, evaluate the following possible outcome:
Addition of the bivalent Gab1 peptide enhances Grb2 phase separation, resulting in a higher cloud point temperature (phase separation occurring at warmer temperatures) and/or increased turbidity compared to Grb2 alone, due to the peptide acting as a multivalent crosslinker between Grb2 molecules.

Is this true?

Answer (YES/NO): YES